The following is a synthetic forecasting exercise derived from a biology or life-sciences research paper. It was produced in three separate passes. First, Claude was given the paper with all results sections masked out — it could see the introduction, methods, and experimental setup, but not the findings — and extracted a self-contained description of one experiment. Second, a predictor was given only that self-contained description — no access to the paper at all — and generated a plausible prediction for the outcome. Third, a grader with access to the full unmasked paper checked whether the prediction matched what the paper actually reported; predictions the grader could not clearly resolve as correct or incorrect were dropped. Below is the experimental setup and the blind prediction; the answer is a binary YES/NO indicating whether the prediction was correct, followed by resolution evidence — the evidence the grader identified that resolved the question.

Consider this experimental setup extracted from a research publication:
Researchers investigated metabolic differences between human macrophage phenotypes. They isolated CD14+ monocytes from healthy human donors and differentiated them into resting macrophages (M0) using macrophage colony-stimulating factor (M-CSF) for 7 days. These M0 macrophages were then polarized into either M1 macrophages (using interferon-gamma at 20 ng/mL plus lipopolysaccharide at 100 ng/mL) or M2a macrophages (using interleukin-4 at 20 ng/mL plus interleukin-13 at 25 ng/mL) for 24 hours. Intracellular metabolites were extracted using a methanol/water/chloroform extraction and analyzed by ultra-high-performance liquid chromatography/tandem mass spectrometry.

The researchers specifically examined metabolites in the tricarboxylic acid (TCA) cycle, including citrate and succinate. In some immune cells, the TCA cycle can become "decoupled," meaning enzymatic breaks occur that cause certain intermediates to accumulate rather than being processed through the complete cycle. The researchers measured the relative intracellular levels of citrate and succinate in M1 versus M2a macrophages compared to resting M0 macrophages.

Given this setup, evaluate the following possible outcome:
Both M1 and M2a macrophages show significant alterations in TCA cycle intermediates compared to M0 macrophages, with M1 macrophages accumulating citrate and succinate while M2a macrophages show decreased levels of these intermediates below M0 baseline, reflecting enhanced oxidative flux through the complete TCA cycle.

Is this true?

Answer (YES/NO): NO